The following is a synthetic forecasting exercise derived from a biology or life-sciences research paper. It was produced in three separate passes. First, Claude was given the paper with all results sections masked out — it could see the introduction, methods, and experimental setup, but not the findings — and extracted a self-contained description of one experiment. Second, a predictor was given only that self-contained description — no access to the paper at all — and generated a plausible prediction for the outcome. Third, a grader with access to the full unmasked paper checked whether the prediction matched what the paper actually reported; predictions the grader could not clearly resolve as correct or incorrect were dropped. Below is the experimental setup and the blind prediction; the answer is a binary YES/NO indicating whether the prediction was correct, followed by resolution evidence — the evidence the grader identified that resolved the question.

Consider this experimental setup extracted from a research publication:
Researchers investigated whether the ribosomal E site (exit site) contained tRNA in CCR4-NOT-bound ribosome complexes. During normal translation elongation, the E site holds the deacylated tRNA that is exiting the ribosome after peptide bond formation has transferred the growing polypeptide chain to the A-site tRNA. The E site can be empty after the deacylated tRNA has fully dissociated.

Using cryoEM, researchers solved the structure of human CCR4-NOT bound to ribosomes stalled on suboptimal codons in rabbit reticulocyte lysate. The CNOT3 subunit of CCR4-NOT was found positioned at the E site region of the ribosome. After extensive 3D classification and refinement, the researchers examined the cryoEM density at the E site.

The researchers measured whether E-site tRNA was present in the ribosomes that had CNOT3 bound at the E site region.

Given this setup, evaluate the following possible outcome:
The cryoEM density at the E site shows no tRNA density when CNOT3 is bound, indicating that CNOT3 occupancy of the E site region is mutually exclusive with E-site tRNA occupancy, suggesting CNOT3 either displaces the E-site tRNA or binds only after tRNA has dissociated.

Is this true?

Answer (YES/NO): YES